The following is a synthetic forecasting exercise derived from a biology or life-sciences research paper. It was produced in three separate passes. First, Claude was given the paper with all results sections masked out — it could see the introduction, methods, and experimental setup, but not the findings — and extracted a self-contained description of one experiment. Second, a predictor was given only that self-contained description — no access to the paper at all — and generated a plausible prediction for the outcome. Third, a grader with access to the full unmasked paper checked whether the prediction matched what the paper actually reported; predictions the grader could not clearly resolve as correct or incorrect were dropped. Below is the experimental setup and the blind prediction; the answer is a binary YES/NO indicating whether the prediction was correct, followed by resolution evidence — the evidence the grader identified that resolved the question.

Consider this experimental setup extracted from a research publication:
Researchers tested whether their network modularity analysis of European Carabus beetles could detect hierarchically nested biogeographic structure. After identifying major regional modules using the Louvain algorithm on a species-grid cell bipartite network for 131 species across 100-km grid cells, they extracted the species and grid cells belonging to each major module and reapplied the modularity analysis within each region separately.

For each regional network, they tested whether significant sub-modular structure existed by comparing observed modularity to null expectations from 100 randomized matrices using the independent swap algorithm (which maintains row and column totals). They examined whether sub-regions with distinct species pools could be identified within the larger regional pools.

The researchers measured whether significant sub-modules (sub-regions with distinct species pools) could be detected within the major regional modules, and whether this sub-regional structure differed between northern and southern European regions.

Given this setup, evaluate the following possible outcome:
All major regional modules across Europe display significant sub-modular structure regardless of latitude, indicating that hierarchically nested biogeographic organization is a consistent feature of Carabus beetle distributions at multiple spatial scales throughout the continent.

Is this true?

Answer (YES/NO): NO